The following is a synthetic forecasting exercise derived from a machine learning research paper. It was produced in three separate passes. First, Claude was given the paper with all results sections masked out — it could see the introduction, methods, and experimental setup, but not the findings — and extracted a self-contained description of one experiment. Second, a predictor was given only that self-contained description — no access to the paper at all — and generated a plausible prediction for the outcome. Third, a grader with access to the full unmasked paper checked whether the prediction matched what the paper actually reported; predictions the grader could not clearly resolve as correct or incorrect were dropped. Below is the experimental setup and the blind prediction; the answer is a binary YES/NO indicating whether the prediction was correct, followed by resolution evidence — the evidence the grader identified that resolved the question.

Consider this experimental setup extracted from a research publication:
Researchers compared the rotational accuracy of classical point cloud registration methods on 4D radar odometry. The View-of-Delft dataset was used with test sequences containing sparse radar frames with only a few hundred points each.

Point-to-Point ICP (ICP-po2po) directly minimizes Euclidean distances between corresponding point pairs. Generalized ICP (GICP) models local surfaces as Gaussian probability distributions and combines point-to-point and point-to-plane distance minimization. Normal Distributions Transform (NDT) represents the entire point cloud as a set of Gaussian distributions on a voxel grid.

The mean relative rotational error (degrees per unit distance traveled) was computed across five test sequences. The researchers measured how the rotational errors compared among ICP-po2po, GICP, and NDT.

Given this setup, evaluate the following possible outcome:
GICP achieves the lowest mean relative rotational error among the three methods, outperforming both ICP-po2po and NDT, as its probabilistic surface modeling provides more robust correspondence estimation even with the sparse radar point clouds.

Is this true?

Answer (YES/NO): YES